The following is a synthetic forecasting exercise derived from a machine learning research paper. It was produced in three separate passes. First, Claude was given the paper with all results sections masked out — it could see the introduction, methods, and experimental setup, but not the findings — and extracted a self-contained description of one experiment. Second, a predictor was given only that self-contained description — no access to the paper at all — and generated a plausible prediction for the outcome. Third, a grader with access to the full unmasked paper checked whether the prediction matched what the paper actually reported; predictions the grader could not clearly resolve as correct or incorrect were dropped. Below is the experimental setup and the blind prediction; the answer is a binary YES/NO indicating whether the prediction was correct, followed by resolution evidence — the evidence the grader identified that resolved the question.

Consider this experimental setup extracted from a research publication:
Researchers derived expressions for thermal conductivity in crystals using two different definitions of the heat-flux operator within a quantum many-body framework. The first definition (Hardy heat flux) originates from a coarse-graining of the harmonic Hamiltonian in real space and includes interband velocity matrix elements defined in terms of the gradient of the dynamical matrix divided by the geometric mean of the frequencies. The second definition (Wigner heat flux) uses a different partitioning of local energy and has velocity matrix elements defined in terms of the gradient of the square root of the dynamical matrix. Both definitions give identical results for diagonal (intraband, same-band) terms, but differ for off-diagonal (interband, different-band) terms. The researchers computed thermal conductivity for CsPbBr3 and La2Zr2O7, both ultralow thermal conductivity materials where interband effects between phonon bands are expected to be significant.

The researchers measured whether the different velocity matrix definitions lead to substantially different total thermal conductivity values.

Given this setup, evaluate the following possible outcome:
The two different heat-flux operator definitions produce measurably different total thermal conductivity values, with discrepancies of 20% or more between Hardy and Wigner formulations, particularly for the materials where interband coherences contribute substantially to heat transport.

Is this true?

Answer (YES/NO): NO